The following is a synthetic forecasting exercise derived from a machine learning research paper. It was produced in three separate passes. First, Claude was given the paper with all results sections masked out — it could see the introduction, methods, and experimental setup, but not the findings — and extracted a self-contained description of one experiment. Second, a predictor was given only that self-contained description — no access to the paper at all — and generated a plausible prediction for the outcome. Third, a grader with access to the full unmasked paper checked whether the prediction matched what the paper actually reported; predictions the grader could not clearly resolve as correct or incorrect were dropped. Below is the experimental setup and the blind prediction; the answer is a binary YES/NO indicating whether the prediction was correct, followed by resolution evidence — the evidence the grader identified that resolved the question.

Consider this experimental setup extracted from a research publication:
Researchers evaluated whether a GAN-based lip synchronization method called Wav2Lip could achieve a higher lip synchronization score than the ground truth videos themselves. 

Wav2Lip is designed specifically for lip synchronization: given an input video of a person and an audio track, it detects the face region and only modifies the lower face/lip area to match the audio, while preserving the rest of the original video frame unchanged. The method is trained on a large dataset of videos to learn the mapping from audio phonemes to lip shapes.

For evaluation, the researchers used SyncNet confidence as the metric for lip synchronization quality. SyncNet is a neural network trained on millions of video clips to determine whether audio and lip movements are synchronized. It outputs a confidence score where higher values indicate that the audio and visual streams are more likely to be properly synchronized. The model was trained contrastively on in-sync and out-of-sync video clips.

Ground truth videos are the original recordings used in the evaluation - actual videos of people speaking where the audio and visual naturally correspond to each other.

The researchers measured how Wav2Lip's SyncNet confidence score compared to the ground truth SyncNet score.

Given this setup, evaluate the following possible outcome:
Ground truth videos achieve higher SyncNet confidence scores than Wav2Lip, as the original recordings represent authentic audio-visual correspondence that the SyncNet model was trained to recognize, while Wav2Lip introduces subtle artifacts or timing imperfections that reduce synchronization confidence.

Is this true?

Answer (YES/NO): NO